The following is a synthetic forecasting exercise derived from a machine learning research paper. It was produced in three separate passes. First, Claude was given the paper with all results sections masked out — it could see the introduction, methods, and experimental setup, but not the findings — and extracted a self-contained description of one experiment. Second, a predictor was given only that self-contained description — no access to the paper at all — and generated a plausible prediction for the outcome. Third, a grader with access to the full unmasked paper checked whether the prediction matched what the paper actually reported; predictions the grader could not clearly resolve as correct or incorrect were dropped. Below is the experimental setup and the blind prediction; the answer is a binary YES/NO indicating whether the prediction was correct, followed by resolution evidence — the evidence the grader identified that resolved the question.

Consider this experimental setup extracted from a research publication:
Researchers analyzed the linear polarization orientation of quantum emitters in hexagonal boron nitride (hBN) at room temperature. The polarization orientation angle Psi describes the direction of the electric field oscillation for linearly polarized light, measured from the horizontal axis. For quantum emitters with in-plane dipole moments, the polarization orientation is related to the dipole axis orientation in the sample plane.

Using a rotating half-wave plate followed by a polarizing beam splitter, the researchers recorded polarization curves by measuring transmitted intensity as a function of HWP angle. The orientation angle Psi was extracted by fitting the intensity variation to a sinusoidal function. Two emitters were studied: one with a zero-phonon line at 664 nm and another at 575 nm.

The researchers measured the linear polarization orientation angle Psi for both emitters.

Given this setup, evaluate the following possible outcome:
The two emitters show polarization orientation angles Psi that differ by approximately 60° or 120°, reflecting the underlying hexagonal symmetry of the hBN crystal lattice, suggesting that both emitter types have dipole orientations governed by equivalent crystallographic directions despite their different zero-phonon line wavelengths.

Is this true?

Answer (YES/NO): NO